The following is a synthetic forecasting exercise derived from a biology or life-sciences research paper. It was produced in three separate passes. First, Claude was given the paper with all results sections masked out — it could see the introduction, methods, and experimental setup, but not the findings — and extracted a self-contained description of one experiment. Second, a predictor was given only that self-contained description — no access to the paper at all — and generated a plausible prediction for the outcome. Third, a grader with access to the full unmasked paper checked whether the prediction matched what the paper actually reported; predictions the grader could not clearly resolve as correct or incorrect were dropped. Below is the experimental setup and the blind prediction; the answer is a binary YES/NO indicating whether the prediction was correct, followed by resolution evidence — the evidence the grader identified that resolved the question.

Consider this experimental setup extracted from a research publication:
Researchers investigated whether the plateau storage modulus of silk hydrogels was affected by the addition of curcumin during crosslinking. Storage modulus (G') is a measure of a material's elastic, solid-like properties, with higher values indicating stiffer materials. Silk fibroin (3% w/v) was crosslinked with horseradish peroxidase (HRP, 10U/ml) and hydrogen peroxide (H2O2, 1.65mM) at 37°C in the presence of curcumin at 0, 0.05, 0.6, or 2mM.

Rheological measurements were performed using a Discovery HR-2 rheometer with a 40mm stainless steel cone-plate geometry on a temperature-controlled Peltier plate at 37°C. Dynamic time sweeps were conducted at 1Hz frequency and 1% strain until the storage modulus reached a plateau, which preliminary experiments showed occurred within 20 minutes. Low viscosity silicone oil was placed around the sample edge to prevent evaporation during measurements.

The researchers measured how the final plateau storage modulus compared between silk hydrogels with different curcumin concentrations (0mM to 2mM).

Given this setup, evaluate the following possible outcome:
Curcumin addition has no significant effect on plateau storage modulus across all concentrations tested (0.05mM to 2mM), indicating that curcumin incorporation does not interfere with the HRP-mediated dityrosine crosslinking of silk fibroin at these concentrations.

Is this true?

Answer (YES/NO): NO